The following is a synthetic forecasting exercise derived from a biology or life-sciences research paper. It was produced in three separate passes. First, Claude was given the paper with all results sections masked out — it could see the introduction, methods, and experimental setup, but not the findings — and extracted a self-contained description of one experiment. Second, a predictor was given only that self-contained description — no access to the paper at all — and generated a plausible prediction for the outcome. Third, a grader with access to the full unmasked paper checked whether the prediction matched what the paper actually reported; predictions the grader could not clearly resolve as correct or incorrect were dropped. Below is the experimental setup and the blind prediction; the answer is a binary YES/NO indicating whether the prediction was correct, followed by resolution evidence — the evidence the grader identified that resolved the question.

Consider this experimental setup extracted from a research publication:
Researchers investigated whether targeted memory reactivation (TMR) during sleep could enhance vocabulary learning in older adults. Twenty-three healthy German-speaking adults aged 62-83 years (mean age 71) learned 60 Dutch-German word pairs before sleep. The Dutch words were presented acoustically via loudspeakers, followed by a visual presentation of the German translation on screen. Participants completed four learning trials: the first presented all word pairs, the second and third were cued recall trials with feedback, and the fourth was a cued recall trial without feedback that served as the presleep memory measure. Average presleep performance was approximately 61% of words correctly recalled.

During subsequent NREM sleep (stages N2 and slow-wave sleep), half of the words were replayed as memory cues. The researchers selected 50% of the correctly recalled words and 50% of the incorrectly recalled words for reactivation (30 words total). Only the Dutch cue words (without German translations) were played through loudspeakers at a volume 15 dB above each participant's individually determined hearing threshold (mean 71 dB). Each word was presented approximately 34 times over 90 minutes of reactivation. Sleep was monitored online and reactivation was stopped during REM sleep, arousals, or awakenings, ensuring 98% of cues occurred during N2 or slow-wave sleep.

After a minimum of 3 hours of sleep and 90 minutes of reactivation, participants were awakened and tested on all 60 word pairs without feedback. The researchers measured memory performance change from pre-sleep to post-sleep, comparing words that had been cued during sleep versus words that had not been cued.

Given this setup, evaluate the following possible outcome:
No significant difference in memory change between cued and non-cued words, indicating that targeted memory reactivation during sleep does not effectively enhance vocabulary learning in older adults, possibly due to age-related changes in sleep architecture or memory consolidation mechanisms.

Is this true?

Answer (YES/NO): YES